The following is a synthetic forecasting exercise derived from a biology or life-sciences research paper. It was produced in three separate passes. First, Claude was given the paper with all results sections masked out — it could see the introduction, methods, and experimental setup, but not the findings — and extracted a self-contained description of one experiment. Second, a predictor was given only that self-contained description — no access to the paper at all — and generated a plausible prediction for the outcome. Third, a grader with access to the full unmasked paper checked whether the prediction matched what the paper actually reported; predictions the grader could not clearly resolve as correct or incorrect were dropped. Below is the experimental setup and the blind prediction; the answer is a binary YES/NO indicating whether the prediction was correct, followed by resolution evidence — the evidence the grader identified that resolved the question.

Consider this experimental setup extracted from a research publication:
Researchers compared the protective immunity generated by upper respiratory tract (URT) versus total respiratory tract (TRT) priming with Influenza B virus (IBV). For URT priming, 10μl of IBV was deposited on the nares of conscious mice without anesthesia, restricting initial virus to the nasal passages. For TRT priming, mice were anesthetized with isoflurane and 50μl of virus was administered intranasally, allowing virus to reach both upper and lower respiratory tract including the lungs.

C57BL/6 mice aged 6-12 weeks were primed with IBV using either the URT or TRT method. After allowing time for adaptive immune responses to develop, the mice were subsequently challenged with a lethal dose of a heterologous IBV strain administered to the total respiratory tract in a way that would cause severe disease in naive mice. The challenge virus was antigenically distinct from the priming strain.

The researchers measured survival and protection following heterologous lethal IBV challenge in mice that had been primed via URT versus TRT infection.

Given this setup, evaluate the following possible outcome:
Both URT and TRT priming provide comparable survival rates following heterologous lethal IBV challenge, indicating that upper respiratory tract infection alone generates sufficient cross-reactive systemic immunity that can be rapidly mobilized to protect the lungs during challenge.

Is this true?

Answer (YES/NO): NO